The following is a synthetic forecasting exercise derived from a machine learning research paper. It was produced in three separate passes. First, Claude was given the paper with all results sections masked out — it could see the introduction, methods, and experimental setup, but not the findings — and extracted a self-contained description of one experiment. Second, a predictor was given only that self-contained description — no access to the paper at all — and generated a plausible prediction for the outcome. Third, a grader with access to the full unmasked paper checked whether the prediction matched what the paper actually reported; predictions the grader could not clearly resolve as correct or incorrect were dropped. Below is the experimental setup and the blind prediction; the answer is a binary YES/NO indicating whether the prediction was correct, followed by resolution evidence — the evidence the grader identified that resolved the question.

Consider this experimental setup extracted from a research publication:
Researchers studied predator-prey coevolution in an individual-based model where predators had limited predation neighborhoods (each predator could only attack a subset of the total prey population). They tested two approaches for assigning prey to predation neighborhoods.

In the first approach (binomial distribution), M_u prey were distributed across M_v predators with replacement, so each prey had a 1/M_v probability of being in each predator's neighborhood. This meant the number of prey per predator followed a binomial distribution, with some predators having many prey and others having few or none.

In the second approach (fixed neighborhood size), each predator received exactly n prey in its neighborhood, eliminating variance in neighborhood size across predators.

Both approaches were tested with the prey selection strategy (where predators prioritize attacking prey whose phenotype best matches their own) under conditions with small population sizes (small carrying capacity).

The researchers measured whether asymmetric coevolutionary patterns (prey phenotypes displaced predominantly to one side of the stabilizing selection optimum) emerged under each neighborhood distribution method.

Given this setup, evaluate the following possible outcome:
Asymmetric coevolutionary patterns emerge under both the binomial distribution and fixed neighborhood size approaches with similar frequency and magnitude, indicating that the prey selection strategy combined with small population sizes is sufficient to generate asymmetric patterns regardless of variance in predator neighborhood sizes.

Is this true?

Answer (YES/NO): YES